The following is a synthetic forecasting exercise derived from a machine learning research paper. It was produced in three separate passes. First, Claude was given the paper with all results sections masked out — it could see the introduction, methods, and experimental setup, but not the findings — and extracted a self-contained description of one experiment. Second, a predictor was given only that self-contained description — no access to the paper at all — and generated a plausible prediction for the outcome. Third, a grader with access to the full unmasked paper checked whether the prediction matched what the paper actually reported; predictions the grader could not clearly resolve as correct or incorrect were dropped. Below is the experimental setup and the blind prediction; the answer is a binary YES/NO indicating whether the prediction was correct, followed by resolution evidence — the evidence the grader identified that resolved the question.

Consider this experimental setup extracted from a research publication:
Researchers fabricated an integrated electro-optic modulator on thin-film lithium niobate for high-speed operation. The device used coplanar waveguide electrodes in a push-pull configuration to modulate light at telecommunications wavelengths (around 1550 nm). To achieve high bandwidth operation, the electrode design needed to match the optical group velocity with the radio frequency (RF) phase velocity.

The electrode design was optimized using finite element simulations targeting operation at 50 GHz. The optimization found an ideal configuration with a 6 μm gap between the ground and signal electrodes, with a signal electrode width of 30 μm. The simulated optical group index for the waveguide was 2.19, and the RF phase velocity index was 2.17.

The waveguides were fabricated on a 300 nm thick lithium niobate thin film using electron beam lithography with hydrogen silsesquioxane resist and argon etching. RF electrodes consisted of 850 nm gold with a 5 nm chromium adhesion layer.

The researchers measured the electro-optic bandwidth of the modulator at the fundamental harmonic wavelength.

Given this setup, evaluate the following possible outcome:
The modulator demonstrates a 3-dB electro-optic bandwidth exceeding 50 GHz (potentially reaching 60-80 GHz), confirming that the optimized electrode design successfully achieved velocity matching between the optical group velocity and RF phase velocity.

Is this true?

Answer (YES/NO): YES